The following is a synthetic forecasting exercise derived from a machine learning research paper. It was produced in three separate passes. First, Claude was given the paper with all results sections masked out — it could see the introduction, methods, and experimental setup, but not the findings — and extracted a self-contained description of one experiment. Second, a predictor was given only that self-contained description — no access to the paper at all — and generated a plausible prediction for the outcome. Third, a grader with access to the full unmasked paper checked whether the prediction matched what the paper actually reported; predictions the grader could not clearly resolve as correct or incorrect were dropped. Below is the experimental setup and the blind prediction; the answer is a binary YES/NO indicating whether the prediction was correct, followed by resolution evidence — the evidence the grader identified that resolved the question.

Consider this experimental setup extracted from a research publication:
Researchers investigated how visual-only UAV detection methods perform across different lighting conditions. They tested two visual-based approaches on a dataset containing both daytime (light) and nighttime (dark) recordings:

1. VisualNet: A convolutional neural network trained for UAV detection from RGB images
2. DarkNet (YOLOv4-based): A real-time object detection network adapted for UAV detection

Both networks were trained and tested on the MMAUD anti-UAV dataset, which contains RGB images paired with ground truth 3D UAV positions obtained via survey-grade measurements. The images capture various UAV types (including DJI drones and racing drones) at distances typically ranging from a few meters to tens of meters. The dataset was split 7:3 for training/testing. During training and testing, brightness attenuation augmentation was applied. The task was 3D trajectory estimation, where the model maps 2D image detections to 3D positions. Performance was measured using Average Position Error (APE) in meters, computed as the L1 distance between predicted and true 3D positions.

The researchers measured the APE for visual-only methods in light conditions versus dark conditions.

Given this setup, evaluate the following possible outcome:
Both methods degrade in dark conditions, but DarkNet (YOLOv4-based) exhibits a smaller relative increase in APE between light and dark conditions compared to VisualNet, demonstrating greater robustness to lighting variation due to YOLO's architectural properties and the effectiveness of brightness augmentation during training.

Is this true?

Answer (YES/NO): NO